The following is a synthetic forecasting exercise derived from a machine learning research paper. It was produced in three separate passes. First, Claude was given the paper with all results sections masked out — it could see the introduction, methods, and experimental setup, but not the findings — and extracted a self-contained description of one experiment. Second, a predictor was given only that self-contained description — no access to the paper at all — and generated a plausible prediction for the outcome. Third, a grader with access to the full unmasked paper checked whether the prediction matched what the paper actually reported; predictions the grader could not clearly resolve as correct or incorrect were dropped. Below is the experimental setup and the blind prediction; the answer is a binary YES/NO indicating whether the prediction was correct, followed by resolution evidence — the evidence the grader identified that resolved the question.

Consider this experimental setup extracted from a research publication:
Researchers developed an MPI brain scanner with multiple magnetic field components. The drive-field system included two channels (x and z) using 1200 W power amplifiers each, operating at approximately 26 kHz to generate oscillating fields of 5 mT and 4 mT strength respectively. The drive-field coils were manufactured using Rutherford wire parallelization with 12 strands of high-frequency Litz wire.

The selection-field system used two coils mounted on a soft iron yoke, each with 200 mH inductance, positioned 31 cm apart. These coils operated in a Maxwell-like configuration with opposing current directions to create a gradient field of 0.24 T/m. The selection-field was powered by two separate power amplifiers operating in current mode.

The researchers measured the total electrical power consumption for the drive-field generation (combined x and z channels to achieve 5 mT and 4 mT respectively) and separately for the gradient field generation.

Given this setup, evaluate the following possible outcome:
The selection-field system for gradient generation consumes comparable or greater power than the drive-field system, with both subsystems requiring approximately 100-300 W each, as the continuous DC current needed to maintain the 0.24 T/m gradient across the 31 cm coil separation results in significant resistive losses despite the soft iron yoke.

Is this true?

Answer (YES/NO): NO